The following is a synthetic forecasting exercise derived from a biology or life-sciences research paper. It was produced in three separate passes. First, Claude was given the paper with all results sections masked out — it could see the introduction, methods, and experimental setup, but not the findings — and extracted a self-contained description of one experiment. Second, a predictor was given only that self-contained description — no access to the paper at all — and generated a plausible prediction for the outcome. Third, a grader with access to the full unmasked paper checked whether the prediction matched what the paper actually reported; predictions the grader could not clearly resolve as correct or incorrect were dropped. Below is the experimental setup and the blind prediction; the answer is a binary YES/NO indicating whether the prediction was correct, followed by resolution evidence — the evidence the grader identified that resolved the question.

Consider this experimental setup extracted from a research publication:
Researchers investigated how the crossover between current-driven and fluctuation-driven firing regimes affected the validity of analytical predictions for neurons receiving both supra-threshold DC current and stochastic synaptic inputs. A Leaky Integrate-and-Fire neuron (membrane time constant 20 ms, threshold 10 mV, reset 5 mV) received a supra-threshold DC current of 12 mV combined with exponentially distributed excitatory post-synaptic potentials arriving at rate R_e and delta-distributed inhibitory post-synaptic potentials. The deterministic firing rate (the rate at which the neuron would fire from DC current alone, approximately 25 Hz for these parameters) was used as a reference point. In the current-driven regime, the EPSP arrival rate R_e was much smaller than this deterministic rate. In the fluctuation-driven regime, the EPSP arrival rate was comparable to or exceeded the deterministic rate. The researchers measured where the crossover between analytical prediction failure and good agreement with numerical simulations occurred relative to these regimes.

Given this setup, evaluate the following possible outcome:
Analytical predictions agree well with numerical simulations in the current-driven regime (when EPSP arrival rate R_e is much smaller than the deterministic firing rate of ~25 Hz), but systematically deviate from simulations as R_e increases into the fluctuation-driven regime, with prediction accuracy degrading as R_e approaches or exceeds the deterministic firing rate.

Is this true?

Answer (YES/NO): NO